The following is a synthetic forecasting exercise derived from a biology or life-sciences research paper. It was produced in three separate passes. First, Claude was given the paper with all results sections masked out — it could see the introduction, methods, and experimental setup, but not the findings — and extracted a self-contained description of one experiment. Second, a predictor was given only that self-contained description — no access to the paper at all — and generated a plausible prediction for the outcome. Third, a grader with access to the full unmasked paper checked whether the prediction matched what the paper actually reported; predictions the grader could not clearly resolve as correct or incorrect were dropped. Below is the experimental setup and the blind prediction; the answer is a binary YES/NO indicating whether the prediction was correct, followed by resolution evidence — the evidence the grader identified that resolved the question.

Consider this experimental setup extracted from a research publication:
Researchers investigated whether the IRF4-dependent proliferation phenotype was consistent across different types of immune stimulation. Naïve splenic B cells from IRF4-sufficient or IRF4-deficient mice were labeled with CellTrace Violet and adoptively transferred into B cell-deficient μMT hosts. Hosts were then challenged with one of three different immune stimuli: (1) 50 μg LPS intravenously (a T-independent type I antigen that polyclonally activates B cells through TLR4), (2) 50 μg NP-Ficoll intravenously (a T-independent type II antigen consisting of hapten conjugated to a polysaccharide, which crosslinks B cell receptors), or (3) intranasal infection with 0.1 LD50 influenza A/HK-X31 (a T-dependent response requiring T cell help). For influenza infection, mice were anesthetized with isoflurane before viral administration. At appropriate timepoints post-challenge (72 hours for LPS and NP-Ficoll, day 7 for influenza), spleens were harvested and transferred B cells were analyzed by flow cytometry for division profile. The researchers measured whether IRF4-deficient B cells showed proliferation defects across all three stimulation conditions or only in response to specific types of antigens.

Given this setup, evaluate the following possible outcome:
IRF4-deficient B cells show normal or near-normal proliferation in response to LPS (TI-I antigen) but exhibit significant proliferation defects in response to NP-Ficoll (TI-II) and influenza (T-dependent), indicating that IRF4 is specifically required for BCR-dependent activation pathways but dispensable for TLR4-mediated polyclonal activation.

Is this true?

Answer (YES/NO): NO